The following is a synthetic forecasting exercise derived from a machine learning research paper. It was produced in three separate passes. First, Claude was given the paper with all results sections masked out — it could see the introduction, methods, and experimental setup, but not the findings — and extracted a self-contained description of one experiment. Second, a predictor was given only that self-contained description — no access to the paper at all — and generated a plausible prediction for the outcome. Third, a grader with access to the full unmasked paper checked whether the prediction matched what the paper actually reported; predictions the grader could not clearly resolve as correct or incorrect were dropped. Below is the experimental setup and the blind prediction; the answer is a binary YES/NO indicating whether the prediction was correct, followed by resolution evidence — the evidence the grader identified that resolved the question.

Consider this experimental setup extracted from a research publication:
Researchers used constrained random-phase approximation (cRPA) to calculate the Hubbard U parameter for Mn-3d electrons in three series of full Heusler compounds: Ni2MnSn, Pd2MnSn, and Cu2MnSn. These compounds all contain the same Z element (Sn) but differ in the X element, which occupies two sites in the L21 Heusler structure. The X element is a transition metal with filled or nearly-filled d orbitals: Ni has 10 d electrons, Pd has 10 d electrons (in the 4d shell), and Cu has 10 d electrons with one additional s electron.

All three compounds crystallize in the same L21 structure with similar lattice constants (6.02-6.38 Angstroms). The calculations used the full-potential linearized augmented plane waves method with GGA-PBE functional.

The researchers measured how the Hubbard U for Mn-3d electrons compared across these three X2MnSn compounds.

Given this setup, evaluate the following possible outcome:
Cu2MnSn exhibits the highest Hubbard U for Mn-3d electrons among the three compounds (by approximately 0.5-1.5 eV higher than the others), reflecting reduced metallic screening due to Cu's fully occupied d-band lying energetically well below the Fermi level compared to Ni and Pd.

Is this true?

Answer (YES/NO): NO